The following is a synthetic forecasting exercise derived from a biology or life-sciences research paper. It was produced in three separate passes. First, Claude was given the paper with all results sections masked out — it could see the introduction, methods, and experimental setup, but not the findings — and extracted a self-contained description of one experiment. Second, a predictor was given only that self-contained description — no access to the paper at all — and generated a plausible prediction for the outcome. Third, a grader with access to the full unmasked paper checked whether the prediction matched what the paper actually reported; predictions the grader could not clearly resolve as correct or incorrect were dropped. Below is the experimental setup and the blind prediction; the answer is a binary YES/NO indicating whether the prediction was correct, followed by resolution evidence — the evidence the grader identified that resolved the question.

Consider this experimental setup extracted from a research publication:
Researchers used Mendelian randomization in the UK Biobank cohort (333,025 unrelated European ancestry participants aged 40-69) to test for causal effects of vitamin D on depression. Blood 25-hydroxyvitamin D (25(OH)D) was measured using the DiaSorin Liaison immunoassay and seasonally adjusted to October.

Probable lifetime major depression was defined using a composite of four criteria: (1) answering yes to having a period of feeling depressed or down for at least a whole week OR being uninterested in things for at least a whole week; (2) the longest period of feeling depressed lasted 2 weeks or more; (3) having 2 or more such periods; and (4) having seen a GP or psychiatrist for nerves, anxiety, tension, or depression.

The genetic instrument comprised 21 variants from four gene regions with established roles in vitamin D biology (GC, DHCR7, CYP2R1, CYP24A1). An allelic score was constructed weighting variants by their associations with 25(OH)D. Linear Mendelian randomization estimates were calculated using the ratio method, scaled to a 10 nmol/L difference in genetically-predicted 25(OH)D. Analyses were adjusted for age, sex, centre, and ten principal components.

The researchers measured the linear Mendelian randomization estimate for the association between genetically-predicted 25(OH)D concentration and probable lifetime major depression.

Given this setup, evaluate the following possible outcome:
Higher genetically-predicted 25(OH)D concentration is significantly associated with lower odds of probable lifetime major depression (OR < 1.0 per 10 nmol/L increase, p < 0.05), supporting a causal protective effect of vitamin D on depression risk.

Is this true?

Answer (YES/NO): NO